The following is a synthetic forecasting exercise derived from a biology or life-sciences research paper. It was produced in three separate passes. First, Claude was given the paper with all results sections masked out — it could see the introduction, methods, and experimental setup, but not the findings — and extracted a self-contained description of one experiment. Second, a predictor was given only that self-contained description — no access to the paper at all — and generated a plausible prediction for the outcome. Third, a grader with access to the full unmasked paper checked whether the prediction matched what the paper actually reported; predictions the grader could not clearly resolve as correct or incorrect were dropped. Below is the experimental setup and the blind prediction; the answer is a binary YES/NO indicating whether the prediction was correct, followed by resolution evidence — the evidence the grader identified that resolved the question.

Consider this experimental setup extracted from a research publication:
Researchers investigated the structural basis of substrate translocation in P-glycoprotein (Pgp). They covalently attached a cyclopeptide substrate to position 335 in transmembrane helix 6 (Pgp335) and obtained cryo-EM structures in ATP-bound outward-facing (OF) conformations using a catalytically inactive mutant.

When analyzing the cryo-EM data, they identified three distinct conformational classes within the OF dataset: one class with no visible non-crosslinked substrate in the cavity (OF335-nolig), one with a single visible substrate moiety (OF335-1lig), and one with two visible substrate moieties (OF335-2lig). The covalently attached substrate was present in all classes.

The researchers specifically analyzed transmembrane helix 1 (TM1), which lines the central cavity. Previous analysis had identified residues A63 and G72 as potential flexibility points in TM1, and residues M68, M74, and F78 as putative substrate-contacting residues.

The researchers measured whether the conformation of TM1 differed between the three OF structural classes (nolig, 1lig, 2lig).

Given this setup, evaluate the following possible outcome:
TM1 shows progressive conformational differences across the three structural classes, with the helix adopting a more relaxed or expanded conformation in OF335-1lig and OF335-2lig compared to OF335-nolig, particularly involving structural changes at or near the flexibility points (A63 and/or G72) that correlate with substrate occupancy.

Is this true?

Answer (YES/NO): NO